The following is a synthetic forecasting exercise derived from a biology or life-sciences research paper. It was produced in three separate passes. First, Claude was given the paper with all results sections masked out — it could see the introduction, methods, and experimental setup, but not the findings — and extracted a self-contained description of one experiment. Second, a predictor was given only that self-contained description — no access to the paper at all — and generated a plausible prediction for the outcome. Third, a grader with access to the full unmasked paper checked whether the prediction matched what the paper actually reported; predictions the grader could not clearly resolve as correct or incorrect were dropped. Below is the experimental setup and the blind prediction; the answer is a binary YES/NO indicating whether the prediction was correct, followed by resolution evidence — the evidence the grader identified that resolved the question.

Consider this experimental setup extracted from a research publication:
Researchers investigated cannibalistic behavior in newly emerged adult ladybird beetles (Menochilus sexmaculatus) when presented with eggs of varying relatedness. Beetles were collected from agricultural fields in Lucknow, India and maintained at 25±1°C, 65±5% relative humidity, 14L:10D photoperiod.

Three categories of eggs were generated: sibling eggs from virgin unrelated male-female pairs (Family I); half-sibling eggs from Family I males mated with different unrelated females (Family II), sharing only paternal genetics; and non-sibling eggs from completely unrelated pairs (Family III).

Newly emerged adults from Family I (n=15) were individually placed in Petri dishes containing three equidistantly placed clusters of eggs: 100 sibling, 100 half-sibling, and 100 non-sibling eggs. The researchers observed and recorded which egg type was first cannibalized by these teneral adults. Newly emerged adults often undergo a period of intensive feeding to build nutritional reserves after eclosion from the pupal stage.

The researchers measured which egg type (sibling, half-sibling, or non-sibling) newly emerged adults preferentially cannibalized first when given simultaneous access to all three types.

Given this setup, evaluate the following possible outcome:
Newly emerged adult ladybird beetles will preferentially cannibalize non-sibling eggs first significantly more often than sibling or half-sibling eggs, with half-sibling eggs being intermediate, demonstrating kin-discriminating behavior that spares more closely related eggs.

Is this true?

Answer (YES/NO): NO